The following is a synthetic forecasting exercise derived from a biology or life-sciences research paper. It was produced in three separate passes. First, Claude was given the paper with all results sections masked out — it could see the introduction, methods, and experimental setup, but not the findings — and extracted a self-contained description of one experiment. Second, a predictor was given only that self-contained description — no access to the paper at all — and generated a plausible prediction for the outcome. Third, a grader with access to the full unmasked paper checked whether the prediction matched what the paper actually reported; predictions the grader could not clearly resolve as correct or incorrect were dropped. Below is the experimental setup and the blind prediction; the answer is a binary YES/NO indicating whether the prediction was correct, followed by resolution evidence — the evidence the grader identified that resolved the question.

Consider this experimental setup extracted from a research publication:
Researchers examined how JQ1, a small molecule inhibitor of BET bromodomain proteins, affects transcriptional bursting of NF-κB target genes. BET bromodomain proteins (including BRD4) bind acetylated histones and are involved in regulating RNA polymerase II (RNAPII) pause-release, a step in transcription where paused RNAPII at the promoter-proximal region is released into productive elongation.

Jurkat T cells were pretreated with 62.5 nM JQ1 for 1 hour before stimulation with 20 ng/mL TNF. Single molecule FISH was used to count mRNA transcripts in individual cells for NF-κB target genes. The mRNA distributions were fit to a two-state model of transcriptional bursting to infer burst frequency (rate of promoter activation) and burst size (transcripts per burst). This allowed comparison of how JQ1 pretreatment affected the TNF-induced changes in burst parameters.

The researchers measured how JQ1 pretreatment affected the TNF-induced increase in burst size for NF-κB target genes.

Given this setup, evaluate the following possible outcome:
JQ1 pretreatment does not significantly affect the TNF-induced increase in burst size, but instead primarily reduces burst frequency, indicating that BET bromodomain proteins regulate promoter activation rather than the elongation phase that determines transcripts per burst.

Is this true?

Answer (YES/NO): NO